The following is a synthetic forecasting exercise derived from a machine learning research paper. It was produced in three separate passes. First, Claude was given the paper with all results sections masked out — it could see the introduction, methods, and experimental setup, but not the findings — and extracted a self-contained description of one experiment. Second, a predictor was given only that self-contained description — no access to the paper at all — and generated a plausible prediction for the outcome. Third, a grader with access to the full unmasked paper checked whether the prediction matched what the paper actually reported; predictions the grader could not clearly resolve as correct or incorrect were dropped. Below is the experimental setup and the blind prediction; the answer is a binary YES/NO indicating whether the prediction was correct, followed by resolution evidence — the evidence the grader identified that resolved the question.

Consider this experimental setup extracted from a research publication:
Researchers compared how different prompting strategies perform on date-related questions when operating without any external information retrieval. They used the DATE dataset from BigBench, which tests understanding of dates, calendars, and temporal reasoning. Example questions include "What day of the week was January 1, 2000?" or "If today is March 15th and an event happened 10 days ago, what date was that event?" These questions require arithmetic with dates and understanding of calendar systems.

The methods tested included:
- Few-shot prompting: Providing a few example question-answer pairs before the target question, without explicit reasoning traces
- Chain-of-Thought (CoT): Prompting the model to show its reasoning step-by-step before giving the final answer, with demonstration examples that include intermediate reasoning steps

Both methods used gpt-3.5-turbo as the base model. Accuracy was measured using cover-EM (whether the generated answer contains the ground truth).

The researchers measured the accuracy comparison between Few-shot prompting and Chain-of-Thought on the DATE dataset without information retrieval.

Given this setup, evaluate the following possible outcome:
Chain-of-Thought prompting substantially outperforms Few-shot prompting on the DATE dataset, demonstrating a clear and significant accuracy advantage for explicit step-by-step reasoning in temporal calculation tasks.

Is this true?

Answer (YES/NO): NO